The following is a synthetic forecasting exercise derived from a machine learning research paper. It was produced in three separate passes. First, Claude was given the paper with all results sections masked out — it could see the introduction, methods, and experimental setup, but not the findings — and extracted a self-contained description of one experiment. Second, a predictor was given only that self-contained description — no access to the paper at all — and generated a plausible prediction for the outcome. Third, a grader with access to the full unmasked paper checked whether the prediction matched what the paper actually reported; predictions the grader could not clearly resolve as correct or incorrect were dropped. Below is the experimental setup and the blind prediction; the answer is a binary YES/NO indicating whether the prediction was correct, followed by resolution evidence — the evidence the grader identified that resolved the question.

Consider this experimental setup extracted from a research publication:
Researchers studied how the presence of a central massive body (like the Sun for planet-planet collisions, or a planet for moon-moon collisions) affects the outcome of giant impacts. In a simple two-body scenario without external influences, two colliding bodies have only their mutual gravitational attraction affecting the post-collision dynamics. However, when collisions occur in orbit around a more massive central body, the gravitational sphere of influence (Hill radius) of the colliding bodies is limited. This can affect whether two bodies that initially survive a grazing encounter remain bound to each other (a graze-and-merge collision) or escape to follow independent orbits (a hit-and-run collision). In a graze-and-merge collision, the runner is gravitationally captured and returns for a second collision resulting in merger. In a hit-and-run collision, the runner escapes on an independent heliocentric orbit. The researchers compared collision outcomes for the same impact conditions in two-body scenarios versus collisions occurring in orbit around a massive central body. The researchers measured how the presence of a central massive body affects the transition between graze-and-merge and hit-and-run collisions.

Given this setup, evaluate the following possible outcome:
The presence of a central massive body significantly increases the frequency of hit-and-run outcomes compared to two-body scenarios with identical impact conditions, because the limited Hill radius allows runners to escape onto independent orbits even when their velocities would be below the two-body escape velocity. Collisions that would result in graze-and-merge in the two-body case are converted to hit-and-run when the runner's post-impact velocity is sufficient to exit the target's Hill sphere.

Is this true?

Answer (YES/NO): YES